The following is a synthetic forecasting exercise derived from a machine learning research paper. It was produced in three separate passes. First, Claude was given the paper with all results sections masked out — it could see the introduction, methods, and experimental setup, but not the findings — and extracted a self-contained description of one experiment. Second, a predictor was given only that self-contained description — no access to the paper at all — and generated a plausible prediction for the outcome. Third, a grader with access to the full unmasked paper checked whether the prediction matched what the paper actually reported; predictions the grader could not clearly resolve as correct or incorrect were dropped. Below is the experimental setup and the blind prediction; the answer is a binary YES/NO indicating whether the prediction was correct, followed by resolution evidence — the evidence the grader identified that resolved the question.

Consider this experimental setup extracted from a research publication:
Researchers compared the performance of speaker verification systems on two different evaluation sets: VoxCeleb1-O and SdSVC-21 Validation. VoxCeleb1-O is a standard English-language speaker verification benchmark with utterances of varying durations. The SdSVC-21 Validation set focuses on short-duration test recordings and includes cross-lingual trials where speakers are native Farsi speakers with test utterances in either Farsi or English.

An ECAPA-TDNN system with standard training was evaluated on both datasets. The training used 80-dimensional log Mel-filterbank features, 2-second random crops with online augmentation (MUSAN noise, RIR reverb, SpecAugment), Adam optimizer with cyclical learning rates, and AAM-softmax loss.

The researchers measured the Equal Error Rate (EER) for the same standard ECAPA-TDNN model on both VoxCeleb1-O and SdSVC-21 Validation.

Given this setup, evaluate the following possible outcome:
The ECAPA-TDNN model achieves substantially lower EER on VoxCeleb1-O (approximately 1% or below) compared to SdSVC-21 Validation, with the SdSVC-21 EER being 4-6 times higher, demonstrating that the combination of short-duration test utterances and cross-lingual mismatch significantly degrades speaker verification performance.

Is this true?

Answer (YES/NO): NO